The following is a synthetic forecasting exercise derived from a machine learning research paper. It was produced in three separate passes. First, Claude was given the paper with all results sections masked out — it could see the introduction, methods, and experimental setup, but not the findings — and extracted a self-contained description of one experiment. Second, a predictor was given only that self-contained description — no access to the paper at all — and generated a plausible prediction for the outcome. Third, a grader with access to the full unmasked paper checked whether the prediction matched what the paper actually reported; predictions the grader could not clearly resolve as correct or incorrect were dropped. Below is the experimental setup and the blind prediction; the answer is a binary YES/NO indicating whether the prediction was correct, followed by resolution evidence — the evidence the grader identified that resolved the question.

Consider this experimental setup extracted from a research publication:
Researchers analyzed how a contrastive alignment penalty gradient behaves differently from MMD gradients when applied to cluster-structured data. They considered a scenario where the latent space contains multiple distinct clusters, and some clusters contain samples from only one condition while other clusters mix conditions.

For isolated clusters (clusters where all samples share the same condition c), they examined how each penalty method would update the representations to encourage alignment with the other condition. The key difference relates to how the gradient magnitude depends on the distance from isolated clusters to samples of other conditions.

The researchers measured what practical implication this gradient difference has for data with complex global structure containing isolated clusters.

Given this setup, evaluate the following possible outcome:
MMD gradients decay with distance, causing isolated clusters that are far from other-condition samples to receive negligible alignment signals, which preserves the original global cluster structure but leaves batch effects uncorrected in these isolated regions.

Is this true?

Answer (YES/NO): YES